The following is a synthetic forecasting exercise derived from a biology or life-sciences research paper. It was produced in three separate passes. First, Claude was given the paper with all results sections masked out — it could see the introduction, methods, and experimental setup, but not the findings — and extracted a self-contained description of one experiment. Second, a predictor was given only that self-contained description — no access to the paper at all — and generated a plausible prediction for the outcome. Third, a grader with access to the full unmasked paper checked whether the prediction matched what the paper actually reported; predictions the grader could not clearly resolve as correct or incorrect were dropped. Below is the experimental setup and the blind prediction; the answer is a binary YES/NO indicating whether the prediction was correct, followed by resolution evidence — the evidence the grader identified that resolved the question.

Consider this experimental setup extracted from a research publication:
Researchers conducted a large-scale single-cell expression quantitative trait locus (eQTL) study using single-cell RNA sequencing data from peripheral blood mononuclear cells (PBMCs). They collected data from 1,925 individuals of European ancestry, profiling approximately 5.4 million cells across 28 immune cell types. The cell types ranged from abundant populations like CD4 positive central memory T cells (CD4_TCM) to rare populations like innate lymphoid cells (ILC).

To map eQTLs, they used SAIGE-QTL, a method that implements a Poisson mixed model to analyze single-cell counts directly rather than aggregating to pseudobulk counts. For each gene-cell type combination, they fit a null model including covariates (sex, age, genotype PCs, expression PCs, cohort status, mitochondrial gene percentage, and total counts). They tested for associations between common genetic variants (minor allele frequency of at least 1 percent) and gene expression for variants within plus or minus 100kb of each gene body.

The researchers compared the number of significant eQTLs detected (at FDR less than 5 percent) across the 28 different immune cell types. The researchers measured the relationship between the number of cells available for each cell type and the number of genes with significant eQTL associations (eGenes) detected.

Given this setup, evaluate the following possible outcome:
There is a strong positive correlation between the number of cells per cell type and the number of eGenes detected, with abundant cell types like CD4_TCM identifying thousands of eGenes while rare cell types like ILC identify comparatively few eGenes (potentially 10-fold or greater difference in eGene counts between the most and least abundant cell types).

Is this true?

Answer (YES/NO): YES